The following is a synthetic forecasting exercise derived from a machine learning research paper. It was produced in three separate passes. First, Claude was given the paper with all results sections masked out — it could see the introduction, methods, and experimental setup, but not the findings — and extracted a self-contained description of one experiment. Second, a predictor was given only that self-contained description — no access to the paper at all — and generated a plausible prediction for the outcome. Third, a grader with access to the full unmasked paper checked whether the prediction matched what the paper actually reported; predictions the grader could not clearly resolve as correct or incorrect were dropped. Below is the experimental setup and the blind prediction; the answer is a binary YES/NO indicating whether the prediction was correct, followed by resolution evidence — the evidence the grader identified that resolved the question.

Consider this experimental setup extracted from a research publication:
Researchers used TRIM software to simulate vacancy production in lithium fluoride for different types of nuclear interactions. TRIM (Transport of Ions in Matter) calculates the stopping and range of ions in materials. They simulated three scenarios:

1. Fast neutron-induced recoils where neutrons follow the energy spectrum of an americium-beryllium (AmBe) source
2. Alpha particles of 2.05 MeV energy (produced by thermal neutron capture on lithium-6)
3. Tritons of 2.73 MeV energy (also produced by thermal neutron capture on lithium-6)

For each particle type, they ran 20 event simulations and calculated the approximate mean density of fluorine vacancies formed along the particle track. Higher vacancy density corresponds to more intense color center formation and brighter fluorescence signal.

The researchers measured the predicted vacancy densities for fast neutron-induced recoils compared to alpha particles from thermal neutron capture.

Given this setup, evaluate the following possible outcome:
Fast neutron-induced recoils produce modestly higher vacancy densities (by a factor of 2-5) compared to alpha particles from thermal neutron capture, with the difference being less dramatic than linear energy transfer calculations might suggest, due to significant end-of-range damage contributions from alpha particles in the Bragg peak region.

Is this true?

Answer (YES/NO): NO